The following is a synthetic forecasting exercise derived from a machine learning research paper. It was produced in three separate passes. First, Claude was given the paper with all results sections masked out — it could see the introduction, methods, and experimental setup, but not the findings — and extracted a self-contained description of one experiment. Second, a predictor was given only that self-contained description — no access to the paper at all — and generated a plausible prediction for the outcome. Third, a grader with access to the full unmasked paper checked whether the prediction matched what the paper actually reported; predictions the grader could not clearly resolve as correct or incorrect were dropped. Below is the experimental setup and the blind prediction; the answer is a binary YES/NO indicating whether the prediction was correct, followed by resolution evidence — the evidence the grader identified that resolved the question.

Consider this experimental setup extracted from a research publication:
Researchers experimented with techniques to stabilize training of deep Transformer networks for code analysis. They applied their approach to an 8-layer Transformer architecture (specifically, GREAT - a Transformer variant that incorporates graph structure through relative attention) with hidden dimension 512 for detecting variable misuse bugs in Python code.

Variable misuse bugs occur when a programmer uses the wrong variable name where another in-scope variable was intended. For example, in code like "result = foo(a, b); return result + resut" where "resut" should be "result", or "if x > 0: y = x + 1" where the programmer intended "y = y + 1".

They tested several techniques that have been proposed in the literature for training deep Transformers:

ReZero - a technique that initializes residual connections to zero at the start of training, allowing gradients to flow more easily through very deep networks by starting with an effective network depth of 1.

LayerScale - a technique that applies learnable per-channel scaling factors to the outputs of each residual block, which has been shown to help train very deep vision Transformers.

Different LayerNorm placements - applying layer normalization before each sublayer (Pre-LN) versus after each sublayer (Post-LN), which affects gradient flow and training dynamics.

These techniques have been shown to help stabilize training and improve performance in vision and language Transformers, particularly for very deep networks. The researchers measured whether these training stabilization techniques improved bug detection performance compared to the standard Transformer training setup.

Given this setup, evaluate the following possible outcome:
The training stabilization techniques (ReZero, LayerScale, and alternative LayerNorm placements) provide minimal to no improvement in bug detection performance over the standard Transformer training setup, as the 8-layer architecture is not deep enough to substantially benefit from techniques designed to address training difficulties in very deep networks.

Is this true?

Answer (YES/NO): YES